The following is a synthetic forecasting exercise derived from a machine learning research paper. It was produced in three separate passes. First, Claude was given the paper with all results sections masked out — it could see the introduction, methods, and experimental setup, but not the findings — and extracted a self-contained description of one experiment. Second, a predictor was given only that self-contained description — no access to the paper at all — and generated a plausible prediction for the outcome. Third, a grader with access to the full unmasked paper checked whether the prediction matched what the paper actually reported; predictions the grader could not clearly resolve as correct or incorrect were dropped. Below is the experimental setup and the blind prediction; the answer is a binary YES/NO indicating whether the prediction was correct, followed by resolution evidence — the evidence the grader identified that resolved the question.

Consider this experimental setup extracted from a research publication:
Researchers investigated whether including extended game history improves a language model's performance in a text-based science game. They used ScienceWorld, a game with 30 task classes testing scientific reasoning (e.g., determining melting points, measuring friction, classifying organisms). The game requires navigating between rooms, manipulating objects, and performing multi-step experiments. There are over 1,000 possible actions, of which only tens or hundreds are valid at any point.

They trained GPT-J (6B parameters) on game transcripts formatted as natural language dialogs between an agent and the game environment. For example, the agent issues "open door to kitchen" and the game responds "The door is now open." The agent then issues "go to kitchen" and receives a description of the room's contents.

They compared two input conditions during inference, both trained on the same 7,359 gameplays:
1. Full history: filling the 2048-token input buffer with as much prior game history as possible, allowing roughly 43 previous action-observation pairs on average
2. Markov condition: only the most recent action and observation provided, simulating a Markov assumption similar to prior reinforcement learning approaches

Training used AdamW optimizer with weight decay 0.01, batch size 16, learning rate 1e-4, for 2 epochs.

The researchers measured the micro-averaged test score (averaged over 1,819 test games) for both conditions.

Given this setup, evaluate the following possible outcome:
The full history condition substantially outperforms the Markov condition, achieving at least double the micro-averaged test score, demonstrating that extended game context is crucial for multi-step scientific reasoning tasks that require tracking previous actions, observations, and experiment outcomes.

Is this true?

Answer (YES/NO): YES